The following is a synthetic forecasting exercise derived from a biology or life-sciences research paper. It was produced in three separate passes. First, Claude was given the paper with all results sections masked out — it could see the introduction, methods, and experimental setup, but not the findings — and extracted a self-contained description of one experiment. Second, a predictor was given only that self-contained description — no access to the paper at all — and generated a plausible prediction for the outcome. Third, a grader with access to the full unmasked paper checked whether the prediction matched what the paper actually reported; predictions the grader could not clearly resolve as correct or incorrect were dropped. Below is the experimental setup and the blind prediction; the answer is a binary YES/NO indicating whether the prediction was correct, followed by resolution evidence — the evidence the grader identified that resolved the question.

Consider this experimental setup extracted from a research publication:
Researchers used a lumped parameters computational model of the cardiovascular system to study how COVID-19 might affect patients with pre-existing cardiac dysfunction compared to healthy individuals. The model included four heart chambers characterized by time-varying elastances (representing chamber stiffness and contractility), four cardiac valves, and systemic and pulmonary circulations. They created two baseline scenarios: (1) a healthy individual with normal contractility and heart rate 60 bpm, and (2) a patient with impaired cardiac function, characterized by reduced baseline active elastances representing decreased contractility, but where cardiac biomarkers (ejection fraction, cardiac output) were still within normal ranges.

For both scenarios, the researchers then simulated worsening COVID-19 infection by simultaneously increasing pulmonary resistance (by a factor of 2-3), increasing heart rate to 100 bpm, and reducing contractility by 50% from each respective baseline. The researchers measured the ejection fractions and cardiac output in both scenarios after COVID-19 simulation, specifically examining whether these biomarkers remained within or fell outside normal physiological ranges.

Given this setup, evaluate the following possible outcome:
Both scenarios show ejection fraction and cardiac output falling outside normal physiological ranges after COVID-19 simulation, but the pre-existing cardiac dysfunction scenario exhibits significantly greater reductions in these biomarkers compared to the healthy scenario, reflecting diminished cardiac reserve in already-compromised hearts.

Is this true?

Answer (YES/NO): NO